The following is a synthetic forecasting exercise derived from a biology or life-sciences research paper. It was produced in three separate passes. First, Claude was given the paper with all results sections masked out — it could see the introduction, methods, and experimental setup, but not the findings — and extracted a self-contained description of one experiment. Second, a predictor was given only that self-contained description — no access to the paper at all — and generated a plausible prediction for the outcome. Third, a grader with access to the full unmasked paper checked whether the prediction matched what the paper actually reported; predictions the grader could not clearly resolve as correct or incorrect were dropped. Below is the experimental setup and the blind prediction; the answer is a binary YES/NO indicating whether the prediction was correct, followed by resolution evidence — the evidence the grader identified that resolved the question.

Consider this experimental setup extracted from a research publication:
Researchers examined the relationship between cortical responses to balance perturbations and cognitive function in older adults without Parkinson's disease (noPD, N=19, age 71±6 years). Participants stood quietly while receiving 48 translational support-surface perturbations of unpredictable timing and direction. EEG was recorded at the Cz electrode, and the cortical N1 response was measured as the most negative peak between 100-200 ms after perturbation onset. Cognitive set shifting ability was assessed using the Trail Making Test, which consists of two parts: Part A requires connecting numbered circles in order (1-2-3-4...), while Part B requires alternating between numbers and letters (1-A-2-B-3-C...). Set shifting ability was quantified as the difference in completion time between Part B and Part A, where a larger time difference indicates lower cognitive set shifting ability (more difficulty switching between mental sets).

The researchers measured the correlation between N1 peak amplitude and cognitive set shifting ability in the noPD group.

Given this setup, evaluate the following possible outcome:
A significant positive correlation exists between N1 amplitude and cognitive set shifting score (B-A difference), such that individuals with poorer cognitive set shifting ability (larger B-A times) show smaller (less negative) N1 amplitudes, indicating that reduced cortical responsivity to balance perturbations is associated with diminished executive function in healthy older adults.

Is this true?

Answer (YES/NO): NO